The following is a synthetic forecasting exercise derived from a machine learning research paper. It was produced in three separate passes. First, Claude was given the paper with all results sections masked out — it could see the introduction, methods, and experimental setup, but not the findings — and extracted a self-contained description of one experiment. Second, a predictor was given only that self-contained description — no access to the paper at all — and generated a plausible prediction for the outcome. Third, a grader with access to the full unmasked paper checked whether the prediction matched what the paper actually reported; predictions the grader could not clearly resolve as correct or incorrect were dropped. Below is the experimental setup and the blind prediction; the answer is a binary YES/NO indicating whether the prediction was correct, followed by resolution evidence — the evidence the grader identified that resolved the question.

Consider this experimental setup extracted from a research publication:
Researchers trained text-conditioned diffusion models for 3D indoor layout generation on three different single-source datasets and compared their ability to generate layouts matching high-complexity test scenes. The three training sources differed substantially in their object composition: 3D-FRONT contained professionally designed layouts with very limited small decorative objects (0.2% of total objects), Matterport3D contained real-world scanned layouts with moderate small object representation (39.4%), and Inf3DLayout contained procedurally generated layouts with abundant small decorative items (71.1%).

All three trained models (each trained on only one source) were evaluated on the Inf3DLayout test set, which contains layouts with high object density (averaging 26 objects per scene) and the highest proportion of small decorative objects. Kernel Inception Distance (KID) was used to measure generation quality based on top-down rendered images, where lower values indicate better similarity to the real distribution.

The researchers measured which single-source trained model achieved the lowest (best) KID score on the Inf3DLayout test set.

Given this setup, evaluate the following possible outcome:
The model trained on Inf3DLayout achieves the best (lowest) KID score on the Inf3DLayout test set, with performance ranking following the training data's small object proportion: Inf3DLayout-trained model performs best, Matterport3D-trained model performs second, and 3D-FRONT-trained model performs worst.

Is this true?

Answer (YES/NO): NO